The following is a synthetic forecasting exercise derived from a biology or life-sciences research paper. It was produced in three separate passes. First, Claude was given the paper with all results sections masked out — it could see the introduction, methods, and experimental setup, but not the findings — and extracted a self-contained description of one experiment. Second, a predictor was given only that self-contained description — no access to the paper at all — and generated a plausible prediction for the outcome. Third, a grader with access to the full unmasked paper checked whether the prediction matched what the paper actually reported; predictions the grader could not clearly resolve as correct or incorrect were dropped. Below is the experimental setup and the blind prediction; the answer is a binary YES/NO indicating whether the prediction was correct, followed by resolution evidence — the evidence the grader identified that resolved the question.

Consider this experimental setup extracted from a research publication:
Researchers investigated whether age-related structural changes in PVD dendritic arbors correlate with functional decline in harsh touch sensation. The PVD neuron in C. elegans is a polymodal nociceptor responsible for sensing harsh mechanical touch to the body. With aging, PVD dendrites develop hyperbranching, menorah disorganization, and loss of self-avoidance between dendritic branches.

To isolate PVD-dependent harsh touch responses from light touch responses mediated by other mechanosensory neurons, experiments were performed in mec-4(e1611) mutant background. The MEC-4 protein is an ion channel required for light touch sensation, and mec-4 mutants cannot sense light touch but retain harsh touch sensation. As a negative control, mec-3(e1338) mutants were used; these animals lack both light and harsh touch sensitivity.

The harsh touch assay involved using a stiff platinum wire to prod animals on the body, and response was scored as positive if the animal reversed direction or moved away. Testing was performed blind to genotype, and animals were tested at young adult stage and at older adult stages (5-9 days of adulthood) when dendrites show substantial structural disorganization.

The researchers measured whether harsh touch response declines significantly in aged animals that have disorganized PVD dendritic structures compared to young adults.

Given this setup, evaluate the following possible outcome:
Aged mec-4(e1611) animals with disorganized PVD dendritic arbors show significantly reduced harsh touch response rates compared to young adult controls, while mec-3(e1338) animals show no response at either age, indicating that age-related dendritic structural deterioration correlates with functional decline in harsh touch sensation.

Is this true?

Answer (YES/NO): NO